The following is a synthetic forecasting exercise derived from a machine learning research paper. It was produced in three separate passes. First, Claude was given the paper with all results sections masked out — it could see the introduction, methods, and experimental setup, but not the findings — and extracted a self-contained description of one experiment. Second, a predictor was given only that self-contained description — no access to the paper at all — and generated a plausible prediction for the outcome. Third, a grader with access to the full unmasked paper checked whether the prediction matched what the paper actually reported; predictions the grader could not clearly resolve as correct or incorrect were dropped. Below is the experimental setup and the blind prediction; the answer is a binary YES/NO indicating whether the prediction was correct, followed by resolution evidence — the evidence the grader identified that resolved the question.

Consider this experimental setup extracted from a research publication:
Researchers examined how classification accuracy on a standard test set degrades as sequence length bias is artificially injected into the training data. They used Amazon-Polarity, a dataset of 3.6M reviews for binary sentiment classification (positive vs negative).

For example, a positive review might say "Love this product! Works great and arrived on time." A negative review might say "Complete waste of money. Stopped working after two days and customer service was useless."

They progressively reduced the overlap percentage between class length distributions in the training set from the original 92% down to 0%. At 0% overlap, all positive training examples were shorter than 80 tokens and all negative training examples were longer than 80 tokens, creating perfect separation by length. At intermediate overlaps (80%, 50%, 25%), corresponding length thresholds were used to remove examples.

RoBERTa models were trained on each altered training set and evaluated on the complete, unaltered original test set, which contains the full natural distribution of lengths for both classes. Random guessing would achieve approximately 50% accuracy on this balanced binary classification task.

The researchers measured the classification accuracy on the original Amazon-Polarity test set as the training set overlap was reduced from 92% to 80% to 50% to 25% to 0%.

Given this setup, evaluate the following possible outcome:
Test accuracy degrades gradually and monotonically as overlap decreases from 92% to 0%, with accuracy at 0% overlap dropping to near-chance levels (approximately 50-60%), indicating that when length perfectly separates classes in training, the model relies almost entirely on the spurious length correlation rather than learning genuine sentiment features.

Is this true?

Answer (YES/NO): YES